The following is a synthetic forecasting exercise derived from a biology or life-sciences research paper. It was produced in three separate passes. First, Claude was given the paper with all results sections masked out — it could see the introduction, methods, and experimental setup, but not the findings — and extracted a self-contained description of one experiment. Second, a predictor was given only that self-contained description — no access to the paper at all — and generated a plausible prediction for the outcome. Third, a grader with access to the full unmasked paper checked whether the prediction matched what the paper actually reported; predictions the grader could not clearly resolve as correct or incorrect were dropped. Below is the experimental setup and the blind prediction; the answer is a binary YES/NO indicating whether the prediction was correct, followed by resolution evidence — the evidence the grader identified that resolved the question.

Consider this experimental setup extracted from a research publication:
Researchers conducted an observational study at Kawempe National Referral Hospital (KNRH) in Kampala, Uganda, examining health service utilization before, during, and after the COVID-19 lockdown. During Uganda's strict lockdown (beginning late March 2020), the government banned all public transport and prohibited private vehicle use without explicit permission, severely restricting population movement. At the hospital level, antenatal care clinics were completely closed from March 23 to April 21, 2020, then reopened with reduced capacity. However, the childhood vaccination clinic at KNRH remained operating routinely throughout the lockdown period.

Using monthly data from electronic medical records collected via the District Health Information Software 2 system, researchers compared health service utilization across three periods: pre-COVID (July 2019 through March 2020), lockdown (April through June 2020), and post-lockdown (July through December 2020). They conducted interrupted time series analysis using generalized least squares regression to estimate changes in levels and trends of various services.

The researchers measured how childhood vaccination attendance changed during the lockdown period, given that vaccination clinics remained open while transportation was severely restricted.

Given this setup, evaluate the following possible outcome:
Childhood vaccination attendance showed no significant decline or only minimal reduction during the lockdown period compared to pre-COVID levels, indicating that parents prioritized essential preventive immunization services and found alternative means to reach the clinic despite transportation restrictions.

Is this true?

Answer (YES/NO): NO